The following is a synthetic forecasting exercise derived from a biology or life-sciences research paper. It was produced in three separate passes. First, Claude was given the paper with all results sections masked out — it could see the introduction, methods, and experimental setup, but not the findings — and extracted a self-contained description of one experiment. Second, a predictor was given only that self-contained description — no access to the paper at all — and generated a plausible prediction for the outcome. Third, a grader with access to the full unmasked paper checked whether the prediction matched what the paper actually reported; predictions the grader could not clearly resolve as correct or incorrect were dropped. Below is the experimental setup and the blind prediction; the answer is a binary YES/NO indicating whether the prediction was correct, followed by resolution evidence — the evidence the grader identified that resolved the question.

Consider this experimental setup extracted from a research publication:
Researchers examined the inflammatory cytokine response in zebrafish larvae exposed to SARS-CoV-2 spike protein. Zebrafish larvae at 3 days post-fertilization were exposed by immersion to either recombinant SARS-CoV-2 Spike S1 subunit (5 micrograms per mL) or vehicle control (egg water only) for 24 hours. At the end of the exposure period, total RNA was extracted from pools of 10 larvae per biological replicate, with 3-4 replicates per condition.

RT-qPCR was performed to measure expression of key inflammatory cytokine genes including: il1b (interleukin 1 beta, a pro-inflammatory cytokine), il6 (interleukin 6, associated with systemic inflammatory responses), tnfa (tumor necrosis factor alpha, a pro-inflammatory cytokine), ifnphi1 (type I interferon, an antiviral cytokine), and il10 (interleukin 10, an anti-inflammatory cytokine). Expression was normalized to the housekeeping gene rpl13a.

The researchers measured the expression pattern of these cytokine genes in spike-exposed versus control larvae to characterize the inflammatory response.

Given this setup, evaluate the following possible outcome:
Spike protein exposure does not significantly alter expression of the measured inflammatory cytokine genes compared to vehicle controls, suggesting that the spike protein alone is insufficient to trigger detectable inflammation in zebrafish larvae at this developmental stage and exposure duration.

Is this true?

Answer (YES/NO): NO